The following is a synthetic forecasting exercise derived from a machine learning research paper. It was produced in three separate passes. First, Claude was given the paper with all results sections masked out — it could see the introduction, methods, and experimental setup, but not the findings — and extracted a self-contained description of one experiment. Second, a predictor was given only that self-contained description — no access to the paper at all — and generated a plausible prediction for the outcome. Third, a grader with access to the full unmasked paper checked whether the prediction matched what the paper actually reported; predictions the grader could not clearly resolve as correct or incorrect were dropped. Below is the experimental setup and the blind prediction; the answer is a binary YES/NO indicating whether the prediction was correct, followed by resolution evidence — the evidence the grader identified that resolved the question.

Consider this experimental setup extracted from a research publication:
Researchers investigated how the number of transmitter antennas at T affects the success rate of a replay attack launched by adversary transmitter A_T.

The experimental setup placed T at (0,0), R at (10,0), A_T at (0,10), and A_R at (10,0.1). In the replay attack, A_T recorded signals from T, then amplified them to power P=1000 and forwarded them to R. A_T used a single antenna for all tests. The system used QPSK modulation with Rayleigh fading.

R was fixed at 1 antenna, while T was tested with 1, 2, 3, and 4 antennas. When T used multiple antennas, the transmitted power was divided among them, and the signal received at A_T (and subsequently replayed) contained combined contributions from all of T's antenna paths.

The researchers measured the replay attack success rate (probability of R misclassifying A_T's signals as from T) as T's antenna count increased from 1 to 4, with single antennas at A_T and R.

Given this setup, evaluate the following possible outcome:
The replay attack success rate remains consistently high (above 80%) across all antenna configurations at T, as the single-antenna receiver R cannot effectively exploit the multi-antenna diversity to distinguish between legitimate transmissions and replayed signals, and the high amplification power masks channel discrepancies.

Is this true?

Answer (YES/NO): NO